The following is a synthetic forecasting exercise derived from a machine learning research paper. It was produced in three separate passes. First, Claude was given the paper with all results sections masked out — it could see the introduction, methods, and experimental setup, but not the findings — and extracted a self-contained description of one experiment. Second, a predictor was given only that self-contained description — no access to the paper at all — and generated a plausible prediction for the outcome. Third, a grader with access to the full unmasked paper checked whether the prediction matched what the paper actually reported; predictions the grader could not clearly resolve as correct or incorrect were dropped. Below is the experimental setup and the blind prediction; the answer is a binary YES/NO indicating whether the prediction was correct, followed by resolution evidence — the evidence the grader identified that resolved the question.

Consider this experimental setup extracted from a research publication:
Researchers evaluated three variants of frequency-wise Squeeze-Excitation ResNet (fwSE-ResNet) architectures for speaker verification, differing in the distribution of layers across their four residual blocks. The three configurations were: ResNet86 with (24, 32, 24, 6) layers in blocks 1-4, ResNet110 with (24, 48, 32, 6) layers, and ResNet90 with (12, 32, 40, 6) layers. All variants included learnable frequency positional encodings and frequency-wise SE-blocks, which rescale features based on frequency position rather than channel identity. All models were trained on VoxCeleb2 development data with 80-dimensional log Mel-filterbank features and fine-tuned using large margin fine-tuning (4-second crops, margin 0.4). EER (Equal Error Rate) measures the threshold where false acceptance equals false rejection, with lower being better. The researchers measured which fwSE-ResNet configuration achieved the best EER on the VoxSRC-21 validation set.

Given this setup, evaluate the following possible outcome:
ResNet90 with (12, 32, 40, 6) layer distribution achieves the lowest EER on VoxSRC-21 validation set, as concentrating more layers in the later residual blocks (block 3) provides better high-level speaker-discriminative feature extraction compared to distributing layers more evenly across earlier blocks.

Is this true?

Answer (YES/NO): NO